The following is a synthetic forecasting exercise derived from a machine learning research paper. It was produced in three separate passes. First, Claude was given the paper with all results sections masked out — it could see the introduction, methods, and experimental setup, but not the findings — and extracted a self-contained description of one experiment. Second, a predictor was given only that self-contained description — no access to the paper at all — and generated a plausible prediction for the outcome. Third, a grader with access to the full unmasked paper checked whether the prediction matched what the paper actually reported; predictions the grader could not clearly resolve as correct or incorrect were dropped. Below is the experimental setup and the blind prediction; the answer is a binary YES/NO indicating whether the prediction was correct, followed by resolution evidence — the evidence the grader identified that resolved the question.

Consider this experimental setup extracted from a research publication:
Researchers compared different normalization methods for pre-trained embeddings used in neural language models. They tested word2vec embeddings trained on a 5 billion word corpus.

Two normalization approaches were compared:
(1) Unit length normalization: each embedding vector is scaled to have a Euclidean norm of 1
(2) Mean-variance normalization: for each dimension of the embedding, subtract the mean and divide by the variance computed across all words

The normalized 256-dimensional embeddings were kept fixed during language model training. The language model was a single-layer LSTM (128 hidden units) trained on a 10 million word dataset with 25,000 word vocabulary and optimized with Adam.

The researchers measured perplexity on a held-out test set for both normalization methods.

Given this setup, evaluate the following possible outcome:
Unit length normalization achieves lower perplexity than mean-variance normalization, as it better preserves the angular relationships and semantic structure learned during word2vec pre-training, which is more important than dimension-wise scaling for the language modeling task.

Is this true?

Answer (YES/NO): YES